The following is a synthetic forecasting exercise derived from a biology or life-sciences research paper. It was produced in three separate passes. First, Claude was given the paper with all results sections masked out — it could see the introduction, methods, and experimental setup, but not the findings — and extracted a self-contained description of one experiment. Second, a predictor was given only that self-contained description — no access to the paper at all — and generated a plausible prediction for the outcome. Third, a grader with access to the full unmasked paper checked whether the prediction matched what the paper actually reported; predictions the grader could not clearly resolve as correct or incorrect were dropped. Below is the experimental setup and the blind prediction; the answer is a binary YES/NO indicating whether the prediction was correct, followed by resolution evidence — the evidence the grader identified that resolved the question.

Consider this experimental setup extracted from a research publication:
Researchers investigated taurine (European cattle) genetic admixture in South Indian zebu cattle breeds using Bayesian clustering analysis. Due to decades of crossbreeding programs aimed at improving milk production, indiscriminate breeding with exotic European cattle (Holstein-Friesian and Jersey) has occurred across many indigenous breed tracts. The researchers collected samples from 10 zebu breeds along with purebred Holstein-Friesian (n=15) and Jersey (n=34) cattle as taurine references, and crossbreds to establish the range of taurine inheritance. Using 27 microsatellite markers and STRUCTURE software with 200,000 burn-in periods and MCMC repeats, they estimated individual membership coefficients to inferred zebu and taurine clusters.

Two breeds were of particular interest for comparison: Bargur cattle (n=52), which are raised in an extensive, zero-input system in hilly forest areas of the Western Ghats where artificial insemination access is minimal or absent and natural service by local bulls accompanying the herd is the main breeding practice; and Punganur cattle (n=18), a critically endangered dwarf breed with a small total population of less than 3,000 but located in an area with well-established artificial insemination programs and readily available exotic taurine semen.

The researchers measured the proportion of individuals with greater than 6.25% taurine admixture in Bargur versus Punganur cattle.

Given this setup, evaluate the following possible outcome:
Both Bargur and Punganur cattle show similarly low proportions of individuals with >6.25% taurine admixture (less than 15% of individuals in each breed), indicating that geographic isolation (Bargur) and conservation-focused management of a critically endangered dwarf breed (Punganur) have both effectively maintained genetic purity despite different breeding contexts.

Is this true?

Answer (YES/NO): NO